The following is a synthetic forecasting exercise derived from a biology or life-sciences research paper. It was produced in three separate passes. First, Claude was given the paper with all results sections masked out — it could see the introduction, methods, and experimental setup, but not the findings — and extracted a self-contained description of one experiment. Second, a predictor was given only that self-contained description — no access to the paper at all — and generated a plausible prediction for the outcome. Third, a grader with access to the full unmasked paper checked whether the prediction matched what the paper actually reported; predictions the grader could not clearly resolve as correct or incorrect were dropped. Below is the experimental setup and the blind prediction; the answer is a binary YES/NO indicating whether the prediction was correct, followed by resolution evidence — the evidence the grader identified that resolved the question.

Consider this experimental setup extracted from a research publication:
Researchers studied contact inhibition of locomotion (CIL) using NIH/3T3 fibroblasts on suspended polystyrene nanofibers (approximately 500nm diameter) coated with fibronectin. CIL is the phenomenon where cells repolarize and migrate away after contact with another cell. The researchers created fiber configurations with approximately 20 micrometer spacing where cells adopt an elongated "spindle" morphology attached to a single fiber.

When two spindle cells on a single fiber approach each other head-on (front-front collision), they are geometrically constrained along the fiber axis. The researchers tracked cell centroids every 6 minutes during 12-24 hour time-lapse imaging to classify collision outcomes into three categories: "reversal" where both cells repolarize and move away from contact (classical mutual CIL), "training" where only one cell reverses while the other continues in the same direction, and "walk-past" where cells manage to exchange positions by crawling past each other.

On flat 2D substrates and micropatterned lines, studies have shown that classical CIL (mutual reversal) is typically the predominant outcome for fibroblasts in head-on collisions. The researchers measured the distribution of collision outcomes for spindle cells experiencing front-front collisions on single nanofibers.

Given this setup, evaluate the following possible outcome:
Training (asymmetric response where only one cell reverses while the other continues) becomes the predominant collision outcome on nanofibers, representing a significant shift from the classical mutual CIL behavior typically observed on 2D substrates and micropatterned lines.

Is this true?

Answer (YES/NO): NO